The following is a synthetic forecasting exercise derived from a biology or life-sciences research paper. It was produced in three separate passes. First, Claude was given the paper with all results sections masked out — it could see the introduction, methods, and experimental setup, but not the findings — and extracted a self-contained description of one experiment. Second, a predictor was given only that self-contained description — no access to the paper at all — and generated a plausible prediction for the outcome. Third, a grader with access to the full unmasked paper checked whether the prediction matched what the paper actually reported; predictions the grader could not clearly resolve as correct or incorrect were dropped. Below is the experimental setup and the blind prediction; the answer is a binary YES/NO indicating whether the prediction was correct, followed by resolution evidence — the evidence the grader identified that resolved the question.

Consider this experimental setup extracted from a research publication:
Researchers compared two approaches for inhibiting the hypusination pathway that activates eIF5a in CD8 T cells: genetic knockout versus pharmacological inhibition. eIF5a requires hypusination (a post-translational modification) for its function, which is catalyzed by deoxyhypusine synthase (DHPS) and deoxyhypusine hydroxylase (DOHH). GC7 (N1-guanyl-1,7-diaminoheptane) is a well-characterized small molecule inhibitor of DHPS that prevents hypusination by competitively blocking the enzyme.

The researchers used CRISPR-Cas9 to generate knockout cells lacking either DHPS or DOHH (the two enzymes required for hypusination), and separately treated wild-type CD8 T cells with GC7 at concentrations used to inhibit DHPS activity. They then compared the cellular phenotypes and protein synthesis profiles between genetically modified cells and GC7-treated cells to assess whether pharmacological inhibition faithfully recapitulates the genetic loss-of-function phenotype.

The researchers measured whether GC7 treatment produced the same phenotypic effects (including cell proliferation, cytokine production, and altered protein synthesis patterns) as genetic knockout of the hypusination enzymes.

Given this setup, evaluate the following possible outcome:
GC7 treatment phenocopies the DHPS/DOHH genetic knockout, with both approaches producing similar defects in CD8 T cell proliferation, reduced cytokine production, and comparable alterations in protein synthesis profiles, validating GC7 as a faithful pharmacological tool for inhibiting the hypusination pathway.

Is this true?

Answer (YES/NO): NO